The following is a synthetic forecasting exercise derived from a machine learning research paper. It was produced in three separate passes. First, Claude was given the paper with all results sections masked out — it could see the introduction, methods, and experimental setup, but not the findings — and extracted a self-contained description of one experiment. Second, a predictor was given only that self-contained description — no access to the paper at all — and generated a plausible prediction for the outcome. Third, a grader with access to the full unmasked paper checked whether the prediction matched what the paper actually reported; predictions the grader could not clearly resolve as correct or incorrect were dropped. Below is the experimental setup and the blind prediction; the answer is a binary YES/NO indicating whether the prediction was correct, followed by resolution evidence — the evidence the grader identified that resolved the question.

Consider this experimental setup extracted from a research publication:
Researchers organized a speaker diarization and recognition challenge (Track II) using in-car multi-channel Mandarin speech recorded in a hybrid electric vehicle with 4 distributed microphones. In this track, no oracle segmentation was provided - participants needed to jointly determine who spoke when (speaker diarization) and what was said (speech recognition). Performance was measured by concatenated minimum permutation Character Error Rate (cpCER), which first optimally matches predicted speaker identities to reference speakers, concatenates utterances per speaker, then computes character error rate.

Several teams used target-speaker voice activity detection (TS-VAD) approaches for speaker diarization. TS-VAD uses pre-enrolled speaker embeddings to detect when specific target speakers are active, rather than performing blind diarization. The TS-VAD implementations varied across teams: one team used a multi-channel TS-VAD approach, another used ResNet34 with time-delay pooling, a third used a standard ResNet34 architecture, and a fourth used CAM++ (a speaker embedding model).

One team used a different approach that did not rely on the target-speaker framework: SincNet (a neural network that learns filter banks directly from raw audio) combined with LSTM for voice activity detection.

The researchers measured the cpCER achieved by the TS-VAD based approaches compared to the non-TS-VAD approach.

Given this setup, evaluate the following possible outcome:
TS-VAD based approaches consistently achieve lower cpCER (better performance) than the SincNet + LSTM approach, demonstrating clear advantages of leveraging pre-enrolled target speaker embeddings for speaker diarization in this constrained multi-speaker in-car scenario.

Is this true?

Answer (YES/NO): NO